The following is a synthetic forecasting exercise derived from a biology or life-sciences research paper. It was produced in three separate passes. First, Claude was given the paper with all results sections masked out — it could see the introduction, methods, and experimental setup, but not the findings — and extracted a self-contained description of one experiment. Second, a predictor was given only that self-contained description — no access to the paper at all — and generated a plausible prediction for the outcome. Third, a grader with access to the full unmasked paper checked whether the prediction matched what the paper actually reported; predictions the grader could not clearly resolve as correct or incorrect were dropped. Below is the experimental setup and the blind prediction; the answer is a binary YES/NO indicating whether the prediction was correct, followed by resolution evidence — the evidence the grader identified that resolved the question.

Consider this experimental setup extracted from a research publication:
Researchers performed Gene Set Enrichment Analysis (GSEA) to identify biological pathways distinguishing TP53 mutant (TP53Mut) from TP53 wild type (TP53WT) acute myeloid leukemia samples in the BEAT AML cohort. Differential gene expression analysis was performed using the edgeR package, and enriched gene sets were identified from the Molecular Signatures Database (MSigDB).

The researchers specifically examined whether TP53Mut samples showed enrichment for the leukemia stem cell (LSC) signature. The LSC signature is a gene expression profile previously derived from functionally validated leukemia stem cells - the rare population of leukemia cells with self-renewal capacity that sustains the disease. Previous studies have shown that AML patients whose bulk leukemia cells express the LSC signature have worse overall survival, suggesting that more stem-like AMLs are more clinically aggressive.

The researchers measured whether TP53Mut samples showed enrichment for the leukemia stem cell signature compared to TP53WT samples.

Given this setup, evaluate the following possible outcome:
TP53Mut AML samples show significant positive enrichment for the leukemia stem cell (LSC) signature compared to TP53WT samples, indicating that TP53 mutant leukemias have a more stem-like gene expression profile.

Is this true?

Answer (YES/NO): YES